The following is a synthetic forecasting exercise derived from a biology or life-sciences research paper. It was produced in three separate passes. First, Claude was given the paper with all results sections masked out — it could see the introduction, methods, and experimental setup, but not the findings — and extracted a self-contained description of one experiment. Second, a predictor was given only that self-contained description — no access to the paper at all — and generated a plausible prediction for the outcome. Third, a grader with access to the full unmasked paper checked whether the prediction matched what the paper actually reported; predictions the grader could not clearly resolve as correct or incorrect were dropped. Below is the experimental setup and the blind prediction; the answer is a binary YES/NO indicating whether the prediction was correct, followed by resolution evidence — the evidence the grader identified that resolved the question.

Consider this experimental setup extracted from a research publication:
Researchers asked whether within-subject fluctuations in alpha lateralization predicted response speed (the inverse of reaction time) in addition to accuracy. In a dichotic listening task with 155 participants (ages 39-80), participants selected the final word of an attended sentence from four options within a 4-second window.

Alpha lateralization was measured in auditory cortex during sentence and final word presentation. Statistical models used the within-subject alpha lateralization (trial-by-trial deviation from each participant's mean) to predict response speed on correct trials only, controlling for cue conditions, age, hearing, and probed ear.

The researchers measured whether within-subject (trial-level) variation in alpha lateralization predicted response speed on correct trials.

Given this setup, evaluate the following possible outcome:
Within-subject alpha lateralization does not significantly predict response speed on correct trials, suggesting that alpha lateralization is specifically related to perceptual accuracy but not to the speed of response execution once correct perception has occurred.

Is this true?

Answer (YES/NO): NO